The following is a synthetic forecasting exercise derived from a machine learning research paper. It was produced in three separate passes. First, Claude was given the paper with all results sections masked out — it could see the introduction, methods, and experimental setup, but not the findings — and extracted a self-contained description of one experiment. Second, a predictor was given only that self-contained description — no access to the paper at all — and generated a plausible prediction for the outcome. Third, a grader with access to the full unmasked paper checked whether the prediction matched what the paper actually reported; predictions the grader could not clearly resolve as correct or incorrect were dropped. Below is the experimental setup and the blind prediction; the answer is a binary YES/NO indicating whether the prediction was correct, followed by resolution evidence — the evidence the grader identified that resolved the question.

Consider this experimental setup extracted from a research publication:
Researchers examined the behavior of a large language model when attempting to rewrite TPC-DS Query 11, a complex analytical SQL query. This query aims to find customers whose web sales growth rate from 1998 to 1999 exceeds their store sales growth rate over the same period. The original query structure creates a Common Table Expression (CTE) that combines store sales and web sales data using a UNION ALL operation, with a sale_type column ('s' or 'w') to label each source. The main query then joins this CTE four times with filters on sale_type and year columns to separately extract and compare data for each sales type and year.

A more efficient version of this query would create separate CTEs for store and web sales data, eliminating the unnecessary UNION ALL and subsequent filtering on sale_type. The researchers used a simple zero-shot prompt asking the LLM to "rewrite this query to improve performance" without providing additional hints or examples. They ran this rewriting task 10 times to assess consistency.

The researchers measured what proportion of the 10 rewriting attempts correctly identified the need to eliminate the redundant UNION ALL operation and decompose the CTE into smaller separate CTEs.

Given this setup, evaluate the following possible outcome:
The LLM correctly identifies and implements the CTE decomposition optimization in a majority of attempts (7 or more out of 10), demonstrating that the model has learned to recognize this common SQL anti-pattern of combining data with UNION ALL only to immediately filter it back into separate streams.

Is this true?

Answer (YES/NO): NO